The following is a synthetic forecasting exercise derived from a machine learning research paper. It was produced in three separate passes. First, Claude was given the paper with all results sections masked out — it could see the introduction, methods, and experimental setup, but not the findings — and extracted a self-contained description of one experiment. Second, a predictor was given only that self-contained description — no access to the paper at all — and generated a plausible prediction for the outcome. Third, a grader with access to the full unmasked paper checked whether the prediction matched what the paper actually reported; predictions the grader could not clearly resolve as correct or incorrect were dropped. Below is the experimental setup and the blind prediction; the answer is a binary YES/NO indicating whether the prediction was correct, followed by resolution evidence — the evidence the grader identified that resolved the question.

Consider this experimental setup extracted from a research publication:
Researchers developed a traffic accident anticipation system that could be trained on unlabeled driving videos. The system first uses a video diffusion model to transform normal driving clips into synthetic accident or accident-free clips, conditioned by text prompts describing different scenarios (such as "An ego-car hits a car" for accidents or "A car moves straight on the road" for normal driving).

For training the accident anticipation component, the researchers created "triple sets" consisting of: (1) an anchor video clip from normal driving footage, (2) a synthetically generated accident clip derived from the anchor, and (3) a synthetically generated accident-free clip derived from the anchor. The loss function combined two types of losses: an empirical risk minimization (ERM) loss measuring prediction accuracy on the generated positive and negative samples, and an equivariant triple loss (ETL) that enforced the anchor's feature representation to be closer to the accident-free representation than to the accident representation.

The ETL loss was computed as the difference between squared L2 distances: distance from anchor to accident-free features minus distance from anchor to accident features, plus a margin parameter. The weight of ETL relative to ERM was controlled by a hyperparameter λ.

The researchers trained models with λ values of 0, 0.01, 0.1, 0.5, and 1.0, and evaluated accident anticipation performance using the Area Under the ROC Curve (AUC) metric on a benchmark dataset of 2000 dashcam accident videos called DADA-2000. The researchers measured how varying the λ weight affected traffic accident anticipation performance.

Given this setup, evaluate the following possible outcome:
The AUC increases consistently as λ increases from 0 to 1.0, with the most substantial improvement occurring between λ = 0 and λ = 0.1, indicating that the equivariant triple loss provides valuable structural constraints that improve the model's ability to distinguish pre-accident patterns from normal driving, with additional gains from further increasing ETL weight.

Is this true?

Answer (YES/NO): NO